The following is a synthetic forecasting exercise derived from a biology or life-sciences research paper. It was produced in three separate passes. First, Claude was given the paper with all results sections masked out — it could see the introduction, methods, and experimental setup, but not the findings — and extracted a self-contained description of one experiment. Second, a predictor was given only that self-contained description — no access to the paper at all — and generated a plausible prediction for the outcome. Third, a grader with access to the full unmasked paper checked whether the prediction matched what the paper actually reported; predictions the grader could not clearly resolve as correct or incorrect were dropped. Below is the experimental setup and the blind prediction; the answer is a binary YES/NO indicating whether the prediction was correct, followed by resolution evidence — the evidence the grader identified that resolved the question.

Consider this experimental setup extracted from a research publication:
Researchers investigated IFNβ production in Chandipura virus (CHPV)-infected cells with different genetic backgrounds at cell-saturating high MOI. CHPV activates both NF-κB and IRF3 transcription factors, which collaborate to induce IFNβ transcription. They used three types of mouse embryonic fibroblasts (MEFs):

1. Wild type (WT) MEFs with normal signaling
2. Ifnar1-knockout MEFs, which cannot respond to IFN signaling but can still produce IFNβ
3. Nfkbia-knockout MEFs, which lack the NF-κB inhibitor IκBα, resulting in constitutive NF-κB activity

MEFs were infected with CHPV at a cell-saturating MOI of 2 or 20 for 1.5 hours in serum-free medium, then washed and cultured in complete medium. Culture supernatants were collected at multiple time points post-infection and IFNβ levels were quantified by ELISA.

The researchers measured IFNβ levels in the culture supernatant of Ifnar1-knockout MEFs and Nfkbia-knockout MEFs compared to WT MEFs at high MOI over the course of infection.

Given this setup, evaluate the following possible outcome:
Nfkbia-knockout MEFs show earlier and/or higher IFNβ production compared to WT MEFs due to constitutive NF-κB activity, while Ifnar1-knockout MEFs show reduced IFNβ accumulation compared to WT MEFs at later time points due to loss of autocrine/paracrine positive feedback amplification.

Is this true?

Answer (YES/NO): NO